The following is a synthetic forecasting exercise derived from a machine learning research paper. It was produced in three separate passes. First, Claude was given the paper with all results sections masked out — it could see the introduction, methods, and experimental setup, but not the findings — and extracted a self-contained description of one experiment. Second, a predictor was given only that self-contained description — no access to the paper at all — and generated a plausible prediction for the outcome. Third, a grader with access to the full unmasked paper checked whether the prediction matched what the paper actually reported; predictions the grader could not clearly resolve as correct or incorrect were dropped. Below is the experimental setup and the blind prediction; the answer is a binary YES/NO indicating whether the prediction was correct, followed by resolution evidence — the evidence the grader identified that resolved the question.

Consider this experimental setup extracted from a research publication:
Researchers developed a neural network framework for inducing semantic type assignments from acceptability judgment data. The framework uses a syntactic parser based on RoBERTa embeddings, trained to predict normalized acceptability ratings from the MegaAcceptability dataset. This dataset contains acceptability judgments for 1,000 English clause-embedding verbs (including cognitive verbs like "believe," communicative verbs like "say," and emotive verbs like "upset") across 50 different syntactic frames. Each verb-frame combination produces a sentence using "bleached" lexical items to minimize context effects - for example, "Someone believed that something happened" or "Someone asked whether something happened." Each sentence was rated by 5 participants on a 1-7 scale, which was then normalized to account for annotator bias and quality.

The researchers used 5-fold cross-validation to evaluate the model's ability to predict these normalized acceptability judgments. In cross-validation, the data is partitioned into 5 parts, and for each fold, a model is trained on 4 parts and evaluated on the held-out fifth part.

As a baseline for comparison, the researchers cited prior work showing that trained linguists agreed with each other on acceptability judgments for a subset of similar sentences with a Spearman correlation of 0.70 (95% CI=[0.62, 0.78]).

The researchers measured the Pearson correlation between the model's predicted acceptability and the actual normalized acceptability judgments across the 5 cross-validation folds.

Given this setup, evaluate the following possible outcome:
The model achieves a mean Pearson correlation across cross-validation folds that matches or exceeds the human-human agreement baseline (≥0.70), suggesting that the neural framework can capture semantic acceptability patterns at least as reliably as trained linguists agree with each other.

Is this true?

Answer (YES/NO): YES